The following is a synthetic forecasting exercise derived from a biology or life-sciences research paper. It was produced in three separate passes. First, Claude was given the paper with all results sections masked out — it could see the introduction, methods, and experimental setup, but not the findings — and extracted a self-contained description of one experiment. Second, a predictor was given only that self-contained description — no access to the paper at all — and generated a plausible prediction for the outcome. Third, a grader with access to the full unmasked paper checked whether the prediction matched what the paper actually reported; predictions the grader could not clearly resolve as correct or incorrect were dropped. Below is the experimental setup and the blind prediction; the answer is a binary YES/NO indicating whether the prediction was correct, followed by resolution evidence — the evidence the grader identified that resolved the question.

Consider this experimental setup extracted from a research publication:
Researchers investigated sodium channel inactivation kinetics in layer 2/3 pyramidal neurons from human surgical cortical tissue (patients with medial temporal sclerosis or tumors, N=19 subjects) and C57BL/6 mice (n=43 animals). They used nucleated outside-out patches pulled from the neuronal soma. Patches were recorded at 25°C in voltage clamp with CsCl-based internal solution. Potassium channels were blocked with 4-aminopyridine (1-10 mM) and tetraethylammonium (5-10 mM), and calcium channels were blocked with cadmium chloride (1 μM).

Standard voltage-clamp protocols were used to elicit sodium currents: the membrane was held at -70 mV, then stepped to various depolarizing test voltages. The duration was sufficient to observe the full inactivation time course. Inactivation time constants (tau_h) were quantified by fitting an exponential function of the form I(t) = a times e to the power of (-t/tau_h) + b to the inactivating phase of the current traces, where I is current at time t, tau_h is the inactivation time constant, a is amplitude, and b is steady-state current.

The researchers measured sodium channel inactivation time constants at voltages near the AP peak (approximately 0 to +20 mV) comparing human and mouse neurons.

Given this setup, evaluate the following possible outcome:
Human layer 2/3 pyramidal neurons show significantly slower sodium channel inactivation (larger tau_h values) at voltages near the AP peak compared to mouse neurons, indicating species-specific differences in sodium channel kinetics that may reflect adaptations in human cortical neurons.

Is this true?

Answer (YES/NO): YES